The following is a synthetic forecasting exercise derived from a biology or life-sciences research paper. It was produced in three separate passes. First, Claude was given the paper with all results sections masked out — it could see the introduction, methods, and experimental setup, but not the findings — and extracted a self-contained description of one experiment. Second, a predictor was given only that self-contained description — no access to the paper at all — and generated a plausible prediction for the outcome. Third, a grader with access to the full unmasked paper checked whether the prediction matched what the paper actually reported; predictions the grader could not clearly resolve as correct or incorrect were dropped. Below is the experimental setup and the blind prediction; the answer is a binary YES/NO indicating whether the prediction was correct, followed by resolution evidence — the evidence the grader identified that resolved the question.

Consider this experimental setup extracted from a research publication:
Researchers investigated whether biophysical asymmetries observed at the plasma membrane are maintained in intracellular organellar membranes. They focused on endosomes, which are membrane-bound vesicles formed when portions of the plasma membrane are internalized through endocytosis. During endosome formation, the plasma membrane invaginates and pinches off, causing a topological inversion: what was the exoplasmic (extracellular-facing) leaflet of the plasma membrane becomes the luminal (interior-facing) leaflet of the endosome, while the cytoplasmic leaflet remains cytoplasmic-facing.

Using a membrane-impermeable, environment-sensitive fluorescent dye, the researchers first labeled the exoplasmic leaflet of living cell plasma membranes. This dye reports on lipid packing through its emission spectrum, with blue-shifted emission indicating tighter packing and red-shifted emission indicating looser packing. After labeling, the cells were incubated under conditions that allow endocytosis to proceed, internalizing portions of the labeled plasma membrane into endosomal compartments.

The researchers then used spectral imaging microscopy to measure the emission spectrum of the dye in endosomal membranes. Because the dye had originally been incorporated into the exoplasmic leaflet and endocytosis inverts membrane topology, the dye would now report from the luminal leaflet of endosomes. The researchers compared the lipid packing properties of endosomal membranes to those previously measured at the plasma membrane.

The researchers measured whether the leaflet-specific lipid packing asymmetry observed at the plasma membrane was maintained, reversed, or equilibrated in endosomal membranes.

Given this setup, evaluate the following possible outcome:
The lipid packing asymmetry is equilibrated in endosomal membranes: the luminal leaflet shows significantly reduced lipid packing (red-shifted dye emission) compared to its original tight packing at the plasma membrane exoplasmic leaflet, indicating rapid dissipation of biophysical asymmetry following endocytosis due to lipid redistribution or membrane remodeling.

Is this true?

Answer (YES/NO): NO